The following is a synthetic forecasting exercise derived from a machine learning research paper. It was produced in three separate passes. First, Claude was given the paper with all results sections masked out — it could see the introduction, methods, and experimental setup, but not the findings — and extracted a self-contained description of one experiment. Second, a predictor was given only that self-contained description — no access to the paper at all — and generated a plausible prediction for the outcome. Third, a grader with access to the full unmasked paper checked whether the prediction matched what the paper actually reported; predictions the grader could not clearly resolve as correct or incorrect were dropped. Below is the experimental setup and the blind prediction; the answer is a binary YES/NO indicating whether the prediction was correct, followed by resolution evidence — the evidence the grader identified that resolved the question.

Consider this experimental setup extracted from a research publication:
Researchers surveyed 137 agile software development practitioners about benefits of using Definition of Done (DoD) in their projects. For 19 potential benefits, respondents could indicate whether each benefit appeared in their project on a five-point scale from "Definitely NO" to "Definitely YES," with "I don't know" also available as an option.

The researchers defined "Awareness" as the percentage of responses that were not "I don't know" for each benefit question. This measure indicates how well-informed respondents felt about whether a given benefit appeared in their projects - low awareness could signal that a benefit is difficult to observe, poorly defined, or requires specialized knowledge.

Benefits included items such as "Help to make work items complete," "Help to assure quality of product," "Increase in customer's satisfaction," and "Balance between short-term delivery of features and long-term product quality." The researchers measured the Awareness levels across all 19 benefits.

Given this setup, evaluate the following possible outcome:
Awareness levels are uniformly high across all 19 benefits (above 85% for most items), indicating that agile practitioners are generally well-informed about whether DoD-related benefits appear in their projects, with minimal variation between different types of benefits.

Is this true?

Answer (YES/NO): NO